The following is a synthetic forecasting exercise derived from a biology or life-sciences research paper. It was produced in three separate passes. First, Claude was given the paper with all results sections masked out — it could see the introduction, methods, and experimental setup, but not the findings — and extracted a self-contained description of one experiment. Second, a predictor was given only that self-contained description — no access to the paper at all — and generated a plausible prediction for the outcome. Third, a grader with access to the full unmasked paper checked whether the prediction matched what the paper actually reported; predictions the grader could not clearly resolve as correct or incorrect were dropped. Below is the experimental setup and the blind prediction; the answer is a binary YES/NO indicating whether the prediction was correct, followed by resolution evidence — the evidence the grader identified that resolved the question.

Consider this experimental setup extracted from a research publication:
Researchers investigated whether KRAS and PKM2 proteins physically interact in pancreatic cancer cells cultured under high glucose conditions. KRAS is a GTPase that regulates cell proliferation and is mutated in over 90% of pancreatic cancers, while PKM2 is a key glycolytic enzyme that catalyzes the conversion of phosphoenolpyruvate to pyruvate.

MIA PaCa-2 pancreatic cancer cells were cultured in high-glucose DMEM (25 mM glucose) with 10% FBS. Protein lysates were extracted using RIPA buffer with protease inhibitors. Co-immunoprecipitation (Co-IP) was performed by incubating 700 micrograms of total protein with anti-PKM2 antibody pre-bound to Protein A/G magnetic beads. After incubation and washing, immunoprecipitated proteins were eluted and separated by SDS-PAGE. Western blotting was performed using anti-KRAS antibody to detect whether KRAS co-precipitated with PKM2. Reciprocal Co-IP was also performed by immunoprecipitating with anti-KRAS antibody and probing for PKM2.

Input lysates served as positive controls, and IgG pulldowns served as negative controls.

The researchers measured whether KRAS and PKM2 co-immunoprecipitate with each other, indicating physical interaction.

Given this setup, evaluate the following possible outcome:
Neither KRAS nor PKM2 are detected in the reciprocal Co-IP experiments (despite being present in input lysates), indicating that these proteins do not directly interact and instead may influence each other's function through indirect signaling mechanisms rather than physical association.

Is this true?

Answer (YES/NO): NO